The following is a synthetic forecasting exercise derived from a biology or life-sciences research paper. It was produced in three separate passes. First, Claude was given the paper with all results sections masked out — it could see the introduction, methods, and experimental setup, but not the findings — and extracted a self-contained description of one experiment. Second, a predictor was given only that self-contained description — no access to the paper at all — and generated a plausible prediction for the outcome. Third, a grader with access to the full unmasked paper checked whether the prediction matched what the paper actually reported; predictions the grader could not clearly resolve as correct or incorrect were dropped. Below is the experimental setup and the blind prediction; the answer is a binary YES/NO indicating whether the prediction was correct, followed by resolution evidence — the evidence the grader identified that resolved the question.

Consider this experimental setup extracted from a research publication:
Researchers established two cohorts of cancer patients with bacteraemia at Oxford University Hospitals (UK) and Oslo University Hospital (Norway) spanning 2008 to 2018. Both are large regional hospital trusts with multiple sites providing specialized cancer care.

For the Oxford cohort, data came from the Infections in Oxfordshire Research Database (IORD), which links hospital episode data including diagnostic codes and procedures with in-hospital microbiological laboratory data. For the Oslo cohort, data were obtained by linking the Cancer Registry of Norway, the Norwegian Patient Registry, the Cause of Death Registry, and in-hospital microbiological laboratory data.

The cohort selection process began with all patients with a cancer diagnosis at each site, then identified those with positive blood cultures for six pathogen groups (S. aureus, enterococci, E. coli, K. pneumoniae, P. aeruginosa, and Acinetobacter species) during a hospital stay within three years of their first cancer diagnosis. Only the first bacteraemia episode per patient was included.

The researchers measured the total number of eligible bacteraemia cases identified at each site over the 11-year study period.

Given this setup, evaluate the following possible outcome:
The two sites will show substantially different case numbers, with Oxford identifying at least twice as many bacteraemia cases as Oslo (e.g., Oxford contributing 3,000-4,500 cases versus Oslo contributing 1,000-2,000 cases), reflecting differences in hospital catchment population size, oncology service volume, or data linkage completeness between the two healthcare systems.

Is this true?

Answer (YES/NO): NO